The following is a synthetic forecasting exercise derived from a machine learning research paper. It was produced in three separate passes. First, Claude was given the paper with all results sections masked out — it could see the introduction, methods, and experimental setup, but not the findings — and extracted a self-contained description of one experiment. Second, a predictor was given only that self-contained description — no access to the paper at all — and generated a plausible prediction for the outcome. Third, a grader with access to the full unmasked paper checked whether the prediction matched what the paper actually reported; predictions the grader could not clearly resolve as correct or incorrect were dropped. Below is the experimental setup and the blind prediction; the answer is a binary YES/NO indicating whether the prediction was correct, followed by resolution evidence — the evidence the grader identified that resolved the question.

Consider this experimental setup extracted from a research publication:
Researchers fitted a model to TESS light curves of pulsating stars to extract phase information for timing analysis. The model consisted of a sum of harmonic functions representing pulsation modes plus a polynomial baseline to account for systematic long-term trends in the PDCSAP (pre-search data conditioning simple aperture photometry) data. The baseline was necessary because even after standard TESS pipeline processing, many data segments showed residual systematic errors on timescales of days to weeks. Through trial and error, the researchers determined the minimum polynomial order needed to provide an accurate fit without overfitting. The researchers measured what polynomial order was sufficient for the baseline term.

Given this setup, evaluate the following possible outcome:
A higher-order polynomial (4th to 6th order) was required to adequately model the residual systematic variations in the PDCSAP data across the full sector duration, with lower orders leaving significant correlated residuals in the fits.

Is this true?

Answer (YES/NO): NO